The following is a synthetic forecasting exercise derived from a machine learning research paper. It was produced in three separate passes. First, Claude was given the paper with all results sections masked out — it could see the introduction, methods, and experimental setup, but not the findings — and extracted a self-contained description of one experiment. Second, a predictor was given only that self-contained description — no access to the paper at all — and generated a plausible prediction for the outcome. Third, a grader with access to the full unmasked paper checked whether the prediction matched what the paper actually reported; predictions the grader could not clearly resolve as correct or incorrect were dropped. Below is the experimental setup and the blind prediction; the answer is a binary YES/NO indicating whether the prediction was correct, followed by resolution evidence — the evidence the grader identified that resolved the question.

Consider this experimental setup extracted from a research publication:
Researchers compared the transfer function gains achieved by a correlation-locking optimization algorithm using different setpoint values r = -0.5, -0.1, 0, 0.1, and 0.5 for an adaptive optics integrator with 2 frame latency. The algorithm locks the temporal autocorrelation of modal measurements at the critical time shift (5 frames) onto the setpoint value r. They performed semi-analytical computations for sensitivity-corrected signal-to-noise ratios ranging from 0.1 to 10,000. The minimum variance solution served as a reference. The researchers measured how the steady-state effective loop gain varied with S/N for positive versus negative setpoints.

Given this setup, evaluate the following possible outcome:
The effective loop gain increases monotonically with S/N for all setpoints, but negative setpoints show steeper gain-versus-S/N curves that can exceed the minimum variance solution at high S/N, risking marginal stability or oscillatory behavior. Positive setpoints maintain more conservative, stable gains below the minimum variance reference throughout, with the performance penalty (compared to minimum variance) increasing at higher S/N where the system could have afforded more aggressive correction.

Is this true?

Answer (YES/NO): NO